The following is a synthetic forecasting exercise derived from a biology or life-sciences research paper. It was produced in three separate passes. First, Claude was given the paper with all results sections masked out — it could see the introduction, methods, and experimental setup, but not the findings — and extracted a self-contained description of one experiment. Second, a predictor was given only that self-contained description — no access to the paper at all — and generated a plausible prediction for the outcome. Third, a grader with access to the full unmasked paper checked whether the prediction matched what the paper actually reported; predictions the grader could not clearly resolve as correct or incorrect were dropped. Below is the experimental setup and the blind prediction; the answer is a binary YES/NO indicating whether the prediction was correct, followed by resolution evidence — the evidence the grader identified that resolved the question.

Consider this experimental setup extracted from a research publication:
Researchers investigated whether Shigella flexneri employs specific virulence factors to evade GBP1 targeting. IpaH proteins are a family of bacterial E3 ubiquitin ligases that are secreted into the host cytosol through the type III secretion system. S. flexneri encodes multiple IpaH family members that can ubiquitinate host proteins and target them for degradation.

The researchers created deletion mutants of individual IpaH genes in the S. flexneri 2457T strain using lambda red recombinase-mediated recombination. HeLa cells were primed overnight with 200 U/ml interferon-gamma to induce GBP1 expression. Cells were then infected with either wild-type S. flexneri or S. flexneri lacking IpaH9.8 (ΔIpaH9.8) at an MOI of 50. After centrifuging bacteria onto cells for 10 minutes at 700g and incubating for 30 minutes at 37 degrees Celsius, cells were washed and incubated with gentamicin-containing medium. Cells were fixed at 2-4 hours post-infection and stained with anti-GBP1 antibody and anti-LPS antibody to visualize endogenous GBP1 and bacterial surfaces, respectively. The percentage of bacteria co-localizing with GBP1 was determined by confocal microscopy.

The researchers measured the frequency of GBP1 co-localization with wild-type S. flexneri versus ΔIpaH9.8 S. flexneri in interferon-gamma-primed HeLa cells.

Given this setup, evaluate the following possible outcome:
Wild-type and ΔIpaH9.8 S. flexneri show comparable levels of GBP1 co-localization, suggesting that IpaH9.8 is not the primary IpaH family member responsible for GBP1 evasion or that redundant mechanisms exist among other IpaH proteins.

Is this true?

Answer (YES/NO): NO